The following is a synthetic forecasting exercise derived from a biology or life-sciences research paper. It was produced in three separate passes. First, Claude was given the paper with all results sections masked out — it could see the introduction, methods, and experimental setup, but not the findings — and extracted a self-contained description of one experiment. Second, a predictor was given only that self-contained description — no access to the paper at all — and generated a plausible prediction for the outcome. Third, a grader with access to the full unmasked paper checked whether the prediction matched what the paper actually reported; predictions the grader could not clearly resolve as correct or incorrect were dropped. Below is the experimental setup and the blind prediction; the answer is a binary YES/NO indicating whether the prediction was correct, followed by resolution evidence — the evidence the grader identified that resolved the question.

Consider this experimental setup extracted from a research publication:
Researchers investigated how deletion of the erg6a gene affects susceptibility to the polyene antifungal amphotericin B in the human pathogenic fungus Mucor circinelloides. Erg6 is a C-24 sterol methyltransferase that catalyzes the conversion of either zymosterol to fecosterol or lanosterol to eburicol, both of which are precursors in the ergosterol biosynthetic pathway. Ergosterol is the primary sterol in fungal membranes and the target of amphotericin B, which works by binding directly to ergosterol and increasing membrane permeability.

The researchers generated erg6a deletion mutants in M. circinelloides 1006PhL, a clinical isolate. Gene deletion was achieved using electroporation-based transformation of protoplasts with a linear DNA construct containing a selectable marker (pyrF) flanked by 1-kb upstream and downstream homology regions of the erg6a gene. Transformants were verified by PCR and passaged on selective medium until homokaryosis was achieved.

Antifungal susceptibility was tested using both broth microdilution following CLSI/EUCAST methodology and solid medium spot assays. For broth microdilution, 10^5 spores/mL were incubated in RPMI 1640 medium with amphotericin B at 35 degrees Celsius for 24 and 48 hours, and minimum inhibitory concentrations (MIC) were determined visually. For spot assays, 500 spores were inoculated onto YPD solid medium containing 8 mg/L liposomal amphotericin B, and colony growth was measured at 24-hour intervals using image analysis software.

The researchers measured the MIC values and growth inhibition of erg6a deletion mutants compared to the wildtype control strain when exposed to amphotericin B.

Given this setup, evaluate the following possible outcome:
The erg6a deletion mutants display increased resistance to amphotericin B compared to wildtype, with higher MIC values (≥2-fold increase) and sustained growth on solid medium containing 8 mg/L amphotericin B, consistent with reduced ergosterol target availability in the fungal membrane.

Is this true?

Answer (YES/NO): YES